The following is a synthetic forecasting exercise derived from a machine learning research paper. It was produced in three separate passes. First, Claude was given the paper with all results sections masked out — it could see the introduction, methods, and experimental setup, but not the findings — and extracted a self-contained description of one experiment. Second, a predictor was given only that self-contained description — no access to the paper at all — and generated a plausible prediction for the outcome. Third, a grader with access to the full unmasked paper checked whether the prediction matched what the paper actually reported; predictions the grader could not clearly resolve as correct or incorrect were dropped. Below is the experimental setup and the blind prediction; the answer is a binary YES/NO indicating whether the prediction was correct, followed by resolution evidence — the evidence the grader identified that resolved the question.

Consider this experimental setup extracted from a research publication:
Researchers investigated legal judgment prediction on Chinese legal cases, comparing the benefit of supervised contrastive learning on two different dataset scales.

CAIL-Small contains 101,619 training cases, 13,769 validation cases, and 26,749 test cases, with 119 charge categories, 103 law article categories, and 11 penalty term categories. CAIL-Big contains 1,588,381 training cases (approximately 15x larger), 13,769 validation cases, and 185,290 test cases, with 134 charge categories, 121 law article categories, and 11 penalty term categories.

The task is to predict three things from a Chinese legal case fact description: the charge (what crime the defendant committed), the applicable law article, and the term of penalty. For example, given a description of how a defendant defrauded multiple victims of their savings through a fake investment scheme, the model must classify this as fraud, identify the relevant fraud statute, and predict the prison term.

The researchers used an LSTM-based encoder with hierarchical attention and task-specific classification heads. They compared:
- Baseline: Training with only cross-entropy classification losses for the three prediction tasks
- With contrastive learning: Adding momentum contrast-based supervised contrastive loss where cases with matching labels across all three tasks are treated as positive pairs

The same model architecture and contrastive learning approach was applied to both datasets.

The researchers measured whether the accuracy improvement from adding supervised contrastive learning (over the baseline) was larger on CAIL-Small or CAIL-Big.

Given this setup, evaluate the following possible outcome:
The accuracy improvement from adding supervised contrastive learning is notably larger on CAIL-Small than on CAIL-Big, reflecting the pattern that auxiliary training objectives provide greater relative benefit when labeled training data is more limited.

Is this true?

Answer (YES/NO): YES